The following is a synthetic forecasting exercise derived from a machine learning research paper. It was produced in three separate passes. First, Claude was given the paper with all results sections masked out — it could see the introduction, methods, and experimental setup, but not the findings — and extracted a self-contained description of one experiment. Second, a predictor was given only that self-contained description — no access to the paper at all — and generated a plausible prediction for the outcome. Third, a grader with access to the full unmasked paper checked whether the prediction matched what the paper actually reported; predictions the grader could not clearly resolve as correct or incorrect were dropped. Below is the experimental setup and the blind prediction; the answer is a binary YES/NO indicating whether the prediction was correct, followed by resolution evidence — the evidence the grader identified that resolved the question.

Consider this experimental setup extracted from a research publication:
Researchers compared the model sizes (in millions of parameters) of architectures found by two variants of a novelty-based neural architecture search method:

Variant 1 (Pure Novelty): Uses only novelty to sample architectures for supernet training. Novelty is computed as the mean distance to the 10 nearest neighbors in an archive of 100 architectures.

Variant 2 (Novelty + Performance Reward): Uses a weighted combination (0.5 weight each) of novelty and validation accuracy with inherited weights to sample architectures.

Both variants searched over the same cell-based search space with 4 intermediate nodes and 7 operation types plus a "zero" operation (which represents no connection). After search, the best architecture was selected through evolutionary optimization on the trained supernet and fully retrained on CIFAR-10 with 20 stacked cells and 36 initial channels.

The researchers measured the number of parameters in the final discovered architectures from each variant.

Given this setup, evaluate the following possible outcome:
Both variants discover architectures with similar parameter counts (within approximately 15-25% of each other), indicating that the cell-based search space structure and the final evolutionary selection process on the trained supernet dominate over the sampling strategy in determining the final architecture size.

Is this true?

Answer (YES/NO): NO